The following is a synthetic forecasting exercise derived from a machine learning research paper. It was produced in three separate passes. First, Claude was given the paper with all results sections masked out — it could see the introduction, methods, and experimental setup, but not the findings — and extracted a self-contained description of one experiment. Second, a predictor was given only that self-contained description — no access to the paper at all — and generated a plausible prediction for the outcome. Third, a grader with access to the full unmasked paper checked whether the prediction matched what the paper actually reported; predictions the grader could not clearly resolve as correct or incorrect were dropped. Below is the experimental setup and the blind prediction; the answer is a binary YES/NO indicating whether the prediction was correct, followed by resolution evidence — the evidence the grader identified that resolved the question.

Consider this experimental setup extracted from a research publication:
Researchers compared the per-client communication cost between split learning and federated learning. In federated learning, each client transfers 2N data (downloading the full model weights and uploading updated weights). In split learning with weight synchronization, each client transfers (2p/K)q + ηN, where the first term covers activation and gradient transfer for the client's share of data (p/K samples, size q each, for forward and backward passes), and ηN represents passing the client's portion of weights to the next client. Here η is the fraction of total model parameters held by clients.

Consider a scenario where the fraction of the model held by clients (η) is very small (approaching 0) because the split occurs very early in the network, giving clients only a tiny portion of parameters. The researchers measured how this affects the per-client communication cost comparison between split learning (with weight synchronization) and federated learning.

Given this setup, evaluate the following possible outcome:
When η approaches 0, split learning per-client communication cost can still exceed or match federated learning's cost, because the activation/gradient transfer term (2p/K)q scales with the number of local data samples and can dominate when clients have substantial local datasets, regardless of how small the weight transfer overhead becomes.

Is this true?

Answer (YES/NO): YES